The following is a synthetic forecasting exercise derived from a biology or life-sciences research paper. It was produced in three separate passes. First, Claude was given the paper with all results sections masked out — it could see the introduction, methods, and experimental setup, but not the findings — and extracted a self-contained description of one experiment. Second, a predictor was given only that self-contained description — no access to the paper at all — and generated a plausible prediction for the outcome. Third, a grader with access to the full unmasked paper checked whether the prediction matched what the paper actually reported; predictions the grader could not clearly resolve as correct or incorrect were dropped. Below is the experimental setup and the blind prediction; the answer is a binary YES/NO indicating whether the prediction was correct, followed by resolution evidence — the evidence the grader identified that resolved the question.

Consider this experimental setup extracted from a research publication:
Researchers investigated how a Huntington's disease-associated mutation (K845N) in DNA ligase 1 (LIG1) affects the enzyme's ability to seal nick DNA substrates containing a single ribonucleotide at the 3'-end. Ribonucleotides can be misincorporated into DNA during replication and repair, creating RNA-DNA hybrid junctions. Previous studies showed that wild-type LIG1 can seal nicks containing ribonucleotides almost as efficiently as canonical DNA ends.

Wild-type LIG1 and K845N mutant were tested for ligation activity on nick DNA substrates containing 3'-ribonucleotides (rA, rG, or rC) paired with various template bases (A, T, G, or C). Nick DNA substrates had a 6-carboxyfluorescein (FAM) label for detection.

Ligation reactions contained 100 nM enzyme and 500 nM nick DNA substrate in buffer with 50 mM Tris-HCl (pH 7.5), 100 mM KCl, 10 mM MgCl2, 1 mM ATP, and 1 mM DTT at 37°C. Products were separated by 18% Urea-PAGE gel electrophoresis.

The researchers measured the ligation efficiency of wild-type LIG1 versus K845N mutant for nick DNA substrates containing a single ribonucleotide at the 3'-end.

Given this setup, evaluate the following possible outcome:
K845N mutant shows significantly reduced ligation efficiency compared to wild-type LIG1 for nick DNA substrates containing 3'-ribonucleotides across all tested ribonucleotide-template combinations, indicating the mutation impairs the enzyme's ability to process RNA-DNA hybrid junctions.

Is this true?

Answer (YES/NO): NO